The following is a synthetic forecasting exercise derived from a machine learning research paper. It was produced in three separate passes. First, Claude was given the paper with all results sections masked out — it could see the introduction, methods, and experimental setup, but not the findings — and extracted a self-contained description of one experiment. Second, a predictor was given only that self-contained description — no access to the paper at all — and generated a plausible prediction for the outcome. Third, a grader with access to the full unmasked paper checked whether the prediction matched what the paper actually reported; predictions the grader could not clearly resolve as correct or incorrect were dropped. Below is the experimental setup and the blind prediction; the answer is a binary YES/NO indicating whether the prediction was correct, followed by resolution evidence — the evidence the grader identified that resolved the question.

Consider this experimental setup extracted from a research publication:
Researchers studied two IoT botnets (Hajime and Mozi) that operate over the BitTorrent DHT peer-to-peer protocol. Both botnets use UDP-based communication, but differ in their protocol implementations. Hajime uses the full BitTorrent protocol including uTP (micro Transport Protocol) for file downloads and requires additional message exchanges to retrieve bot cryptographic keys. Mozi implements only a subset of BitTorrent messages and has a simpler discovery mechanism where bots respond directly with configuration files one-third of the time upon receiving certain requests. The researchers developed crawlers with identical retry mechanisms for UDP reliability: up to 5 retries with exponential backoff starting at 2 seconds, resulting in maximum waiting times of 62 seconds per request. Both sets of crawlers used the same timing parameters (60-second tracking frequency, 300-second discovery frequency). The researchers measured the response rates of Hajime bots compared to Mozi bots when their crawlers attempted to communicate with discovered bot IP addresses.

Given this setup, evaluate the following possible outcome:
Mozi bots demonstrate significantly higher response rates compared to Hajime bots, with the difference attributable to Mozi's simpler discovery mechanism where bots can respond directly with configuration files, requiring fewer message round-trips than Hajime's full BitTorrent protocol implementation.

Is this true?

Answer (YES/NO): NO